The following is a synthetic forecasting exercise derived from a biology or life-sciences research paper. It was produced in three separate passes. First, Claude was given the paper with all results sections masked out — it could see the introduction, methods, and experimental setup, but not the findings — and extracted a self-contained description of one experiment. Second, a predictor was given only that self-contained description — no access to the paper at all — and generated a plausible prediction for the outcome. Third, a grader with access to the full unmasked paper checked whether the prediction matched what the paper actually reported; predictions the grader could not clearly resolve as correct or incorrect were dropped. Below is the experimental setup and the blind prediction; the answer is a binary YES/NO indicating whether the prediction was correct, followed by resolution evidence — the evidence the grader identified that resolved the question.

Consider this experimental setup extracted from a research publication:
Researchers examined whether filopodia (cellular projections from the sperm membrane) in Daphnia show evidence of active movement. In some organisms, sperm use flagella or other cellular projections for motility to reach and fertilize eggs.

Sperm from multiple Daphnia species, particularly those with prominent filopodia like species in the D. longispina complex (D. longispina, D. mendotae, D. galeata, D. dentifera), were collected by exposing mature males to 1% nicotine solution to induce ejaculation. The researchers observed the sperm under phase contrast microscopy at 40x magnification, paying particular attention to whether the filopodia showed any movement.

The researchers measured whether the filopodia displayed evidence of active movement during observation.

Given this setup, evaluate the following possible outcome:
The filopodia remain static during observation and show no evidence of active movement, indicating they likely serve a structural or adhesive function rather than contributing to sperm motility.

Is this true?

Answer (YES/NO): YES